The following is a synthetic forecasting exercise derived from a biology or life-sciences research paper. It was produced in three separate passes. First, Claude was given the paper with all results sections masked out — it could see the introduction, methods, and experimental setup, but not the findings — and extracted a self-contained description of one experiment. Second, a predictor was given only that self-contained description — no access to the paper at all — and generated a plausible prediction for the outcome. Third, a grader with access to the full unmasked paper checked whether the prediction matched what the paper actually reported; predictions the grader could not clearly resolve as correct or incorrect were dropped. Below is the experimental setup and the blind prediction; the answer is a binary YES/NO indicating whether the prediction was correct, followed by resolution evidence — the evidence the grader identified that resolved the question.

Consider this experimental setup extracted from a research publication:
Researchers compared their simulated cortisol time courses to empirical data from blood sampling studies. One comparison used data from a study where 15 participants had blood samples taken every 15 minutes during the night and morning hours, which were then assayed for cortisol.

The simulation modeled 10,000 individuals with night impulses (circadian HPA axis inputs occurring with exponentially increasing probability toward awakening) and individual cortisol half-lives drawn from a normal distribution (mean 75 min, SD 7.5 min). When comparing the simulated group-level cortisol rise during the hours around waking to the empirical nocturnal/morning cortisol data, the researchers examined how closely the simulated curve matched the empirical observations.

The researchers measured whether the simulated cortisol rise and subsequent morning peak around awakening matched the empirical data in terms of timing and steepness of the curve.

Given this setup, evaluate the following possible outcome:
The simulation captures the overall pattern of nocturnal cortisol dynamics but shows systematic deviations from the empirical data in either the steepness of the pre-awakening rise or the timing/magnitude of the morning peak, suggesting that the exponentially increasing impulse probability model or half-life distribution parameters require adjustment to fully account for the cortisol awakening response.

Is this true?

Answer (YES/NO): NO